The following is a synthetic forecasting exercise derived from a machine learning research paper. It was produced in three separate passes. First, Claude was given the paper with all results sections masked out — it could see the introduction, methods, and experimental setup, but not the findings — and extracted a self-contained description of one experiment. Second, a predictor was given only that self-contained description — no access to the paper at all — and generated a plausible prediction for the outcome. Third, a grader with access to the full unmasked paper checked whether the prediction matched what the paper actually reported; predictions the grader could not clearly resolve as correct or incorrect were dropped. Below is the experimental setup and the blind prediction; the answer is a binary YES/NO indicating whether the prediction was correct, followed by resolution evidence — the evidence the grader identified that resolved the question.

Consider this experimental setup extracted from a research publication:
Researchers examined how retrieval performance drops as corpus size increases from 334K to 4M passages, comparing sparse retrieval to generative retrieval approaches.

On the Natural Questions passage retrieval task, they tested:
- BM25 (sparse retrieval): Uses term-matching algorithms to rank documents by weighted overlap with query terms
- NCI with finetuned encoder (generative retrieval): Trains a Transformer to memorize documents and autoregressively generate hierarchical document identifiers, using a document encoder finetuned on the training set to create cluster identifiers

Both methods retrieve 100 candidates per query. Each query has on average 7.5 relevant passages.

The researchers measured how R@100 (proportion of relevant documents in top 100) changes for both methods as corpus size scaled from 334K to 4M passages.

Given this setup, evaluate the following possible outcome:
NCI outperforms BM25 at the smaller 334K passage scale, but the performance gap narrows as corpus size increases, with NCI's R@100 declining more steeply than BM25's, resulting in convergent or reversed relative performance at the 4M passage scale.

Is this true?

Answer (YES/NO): NO